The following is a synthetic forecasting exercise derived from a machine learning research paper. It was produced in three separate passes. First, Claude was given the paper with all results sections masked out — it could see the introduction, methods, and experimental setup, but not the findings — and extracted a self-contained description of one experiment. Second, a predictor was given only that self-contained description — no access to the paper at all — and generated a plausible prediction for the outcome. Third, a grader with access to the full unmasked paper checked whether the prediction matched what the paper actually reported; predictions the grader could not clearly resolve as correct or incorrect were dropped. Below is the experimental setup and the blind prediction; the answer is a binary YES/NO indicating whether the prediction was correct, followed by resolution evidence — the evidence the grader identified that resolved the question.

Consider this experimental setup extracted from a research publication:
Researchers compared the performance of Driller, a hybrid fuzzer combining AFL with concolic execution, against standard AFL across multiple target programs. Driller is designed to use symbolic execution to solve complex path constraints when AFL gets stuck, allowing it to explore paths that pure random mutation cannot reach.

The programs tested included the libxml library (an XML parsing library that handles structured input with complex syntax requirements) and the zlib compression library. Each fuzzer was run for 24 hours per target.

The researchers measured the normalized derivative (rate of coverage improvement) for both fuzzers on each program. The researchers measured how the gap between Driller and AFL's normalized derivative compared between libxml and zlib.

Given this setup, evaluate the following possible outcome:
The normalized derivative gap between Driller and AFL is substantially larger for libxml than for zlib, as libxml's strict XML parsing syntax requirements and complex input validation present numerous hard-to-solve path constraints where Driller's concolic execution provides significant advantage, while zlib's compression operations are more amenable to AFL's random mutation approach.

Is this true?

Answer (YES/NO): YES